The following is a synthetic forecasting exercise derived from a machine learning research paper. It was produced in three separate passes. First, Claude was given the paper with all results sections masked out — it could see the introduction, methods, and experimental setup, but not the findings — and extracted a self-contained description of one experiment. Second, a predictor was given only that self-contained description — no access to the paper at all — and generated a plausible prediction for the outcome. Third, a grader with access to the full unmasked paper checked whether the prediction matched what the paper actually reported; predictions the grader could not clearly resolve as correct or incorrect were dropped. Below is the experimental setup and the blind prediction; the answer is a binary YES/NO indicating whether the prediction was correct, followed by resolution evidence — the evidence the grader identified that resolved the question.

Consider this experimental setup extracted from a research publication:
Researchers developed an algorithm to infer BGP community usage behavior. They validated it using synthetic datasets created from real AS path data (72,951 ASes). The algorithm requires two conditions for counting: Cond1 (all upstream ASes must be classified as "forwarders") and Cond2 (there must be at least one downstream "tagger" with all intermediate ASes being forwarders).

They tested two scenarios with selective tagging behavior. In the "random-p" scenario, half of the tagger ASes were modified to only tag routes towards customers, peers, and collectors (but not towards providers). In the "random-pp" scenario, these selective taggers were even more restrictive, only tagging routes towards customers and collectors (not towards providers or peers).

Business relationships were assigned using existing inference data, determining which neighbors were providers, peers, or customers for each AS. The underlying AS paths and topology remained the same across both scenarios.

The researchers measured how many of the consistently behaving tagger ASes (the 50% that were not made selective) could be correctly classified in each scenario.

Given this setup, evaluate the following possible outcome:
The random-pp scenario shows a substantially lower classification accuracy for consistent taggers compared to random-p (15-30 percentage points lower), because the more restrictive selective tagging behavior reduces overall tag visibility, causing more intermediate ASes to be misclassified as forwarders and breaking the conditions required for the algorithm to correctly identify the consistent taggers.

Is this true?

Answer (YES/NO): NO